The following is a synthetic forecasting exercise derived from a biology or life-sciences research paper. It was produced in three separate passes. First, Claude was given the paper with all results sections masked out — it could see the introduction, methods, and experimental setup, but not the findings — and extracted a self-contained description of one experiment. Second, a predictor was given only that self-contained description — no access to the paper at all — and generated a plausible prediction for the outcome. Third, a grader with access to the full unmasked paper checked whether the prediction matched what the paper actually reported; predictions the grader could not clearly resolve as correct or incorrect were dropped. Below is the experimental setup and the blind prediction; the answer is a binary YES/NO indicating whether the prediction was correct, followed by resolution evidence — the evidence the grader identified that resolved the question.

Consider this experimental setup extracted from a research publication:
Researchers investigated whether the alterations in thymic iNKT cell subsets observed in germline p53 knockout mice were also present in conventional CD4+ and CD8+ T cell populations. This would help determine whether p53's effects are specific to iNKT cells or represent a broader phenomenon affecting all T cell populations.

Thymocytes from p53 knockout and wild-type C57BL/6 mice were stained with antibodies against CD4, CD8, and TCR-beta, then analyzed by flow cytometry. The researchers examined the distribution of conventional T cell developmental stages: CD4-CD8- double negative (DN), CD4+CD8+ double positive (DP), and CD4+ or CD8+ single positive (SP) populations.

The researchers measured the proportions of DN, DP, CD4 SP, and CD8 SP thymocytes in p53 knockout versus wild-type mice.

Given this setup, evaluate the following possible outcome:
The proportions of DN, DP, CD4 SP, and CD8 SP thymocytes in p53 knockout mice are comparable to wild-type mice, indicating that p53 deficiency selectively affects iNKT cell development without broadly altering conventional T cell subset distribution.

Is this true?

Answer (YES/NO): YES